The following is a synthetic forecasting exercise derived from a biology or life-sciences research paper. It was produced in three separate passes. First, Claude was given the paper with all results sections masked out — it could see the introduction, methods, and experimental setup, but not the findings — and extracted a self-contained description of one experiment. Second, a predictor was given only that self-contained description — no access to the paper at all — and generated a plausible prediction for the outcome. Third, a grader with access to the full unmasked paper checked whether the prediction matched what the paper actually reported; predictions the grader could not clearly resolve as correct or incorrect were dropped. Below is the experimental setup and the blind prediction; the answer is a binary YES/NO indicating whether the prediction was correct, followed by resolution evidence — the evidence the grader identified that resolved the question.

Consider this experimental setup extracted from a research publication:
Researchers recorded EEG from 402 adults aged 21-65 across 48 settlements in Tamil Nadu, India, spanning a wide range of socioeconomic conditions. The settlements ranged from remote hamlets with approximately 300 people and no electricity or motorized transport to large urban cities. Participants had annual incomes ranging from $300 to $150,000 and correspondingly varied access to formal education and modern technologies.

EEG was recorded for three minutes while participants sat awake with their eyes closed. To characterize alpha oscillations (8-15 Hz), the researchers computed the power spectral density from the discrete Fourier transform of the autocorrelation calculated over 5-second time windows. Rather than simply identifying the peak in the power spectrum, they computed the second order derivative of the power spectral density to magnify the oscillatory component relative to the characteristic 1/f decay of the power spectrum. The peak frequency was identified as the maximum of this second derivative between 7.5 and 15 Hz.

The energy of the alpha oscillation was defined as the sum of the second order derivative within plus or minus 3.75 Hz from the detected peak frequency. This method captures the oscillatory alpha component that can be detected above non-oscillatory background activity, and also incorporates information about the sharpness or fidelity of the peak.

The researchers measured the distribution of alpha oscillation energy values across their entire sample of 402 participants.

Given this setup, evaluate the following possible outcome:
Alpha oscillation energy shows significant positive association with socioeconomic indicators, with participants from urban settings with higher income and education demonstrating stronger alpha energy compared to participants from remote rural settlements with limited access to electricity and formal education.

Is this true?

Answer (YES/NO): YES